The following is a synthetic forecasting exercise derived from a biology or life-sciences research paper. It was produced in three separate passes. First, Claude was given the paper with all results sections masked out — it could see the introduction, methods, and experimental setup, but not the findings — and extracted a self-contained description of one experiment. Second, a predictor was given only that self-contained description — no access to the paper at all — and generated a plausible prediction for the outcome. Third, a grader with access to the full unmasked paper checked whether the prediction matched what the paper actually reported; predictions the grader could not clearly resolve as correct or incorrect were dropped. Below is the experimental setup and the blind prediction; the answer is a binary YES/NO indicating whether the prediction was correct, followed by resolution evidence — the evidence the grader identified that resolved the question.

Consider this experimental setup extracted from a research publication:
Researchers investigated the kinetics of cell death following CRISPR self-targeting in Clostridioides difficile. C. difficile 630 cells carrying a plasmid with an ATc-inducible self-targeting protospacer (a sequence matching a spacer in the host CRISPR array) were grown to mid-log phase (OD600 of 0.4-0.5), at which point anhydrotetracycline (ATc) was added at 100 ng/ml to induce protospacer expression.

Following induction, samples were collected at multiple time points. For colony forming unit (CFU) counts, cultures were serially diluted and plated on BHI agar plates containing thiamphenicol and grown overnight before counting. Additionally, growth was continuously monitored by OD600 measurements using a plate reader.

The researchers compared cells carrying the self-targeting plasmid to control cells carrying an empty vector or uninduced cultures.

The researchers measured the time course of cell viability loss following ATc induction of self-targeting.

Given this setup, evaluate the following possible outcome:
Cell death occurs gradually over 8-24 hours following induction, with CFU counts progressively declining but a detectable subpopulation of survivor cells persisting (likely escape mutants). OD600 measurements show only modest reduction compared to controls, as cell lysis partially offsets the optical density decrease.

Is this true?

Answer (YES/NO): NO